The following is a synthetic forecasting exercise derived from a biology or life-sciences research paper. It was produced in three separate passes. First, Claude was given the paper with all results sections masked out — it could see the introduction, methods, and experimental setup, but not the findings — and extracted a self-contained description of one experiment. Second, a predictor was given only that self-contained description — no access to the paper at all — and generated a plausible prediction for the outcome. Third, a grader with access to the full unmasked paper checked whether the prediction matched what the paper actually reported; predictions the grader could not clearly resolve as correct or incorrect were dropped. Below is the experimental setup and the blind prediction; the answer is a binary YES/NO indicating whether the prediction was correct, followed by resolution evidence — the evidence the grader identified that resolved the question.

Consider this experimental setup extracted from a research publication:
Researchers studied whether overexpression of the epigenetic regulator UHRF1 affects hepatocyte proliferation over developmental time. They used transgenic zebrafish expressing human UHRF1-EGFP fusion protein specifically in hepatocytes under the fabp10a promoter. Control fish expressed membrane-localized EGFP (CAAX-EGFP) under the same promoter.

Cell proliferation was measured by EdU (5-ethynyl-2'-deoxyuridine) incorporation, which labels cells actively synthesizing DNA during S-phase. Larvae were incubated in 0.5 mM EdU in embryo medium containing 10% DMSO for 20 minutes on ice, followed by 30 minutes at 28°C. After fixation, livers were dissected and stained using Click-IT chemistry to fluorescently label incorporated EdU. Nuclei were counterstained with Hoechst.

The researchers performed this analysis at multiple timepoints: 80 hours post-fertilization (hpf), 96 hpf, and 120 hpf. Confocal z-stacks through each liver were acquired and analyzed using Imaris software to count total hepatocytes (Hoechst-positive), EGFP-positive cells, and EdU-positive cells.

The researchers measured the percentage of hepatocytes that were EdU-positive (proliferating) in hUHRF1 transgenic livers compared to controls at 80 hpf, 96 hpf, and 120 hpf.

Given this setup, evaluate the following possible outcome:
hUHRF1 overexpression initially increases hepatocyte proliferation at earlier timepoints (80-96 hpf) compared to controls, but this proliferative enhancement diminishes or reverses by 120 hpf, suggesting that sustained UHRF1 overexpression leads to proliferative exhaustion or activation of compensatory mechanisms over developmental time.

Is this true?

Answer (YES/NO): NO